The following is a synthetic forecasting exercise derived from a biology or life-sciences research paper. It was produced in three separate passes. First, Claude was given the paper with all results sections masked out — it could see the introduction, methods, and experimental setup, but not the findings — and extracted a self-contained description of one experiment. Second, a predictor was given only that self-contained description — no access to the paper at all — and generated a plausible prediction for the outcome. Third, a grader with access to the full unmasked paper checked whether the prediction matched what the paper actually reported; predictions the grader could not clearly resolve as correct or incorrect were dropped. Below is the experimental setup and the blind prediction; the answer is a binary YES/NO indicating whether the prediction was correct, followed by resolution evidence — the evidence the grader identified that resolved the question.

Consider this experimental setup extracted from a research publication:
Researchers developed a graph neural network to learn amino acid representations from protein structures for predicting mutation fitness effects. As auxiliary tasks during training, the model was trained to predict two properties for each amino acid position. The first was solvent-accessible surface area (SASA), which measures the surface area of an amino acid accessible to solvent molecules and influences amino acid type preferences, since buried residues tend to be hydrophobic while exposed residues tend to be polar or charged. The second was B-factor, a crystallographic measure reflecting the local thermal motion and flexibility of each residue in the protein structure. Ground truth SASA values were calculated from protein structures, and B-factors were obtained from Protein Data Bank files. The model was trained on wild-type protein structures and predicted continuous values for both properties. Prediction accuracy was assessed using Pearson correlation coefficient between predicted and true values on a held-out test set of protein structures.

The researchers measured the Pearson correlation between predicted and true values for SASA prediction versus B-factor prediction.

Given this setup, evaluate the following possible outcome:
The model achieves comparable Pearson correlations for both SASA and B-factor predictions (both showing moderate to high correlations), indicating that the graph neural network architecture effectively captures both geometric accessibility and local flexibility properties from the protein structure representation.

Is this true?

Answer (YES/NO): YES